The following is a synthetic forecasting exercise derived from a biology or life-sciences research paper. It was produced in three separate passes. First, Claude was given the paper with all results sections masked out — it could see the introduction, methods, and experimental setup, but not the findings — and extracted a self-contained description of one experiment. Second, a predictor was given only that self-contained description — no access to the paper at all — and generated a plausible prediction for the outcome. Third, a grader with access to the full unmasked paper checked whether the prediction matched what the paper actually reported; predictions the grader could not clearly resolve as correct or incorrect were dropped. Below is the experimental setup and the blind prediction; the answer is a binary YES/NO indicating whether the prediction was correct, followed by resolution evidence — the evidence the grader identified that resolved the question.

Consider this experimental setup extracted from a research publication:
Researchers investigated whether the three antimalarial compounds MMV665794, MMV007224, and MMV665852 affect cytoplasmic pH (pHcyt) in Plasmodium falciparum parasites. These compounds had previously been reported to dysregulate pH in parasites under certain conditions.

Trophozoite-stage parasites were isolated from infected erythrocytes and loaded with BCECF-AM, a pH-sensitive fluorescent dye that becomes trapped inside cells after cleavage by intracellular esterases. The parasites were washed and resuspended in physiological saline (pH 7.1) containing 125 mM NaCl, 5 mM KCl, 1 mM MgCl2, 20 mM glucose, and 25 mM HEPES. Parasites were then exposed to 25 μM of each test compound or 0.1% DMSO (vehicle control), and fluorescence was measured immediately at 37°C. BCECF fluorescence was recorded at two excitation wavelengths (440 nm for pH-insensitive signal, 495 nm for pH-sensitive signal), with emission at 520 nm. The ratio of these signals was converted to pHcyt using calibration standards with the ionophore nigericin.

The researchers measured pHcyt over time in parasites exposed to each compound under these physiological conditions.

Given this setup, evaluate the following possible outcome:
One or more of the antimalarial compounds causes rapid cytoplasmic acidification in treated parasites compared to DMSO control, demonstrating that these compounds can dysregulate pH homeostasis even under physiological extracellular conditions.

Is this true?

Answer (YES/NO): YES